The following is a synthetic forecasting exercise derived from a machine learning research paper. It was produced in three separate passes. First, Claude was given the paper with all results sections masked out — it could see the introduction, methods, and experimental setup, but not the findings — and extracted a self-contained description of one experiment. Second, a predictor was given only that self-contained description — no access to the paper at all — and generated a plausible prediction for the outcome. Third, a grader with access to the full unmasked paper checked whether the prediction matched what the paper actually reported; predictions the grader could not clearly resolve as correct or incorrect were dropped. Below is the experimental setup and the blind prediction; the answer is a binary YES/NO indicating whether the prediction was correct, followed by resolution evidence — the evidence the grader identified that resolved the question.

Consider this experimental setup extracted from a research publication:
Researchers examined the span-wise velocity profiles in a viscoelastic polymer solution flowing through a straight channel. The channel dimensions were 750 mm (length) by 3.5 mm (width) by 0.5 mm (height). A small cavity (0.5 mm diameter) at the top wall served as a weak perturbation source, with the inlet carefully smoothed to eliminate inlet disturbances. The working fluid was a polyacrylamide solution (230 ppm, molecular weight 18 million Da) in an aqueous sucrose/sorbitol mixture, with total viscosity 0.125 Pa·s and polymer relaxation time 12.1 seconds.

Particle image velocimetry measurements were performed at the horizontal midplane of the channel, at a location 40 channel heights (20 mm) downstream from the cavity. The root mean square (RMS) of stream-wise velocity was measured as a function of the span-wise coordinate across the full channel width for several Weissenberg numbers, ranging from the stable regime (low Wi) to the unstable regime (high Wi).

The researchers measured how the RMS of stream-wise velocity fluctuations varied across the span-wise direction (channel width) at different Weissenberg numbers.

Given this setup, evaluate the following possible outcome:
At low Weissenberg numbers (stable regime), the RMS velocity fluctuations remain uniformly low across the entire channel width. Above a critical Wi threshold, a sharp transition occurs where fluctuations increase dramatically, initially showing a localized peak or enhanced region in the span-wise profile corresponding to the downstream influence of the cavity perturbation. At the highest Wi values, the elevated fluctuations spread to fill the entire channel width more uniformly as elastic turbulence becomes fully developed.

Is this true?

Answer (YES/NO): NO